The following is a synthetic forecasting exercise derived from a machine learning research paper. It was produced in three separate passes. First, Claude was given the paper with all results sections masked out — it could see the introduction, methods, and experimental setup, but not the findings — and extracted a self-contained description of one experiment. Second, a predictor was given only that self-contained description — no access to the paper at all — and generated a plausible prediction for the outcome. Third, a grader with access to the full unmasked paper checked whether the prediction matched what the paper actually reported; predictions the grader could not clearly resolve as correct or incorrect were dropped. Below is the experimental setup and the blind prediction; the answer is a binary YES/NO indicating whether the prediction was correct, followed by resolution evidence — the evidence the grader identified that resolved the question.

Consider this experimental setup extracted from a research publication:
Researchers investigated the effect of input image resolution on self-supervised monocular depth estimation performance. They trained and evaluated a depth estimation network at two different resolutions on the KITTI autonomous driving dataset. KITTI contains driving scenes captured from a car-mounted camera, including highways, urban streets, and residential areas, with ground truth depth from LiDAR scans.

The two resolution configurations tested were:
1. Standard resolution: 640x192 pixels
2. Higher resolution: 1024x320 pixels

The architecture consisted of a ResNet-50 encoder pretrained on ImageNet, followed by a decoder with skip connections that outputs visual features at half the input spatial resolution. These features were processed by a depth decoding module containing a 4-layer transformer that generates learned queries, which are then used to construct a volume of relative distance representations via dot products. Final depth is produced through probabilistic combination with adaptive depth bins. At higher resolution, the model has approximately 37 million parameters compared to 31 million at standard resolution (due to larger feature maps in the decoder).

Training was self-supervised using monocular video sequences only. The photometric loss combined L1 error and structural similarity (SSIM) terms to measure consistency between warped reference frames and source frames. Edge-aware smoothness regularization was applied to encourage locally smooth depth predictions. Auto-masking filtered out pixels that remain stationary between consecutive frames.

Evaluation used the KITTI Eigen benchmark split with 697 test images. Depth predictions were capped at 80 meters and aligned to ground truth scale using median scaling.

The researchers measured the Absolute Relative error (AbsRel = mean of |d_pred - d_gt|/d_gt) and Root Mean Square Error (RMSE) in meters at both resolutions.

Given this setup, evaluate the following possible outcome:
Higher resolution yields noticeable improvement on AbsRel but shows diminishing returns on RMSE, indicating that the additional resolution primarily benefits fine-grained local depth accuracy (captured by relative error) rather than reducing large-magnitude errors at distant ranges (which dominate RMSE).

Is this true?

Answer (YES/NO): YES